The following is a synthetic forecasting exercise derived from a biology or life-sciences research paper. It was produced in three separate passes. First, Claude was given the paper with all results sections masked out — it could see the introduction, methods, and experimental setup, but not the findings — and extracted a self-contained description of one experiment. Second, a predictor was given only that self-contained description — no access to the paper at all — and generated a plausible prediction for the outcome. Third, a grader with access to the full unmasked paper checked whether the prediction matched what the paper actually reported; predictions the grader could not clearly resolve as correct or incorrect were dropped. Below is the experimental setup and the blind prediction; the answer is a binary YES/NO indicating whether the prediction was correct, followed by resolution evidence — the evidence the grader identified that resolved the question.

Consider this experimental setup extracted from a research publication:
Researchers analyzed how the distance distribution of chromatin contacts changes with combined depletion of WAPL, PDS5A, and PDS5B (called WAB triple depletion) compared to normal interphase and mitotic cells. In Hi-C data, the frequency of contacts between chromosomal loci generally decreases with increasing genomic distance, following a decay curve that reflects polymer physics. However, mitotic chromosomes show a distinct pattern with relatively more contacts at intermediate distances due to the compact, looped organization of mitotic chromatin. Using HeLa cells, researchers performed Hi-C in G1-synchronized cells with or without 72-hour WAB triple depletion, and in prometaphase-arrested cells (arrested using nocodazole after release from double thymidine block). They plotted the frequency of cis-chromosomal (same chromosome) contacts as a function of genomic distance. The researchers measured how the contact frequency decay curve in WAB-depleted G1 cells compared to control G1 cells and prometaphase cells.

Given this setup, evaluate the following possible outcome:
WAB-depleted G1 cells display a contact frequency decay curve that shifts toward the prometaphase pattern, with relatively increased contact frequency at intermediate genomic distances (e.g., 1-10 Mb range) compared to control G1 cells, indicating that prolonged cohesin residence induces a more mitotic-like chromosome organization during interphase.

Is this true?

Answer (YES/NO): YES